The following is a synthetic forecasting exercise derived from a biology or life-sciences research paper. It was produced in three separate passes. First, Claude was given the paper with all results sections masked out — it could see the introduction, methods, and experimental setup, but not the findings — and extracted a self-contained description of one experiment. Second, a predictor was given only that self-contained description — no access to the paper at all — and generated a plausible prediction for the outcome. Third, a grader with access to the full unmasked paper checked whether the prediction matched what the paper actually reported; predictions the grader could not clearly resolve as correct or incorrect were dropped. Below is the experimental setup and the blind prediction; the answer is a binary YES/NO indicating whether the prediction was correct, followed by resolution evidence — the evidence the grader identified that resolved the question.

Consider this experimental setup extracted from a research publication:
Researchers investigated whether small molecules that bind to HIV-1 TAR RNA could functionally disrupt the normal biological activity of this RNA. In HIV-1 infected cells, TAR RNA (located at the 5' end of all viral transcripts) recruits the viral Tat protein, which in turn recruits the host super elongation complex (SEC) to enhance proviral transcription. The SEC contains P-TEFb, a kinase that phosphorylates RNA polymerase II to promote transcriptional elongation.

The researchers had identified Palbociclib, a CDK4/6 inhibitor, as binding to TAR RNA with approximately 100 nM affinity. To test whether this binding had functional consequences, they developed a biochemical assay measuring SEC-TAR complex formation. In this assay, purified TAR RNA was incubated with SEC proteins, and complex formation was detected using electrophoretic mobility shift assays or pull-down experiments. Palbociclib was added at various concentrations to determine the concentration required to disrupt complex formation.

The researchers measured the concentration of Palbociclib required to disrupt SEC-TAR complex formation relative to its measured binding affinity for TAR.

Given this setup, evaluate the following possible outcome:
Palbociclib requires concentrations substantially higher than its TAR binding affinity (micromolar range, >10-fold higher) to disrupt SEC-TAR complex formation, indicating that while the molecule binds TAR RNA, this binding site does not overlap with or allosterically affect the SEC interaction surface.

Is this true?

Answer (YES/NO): NO